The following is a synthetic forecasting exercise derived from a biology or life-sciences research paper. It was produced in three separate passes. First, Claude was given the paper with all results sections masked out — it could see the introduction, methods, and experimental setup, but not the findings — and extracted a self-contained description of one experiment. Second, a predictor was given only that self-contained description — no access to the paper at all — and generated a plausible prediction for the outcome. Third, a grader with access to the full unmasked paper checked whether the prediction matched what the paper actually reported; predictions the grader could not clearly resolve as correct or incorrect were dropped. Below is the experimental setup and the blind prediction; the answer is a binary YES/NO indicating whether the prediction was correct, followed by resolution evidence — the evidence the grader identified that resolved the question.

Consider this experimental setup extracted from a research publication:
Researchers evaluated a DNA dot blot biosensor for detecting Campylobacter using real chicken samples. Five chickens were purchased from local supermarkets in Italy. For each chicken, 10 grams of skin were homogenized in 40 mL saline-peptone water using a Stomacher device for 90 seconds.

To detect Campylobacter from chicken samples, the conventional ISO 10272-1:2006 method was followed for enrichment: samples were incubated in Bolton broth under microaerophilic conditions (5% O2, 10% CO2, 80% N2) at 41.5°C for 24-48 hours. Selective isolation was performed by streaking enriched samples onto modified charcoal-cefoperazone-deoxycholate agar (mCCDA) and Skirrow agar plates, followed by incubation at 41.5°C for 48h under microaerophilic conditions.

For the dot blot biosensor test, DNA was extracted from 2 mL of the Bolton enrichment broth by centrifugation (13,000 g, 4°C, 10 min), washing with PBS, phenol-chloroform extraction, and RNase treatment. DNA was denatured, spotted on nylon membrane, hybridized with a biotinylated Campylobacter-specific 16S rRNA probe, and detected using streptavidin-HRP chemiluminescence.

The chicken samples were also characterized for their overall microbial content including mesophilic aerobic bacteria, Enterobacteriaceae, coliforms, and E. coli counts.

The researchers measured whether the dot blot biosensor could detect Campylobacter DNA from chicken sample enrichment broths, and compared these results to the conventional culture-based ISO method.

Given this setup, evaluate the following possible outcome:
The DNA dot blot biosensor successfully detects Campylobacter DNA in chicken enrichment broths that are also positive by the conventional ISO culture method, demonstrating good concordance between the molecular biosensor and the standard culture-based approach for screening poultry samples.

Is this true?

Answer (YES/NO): YES